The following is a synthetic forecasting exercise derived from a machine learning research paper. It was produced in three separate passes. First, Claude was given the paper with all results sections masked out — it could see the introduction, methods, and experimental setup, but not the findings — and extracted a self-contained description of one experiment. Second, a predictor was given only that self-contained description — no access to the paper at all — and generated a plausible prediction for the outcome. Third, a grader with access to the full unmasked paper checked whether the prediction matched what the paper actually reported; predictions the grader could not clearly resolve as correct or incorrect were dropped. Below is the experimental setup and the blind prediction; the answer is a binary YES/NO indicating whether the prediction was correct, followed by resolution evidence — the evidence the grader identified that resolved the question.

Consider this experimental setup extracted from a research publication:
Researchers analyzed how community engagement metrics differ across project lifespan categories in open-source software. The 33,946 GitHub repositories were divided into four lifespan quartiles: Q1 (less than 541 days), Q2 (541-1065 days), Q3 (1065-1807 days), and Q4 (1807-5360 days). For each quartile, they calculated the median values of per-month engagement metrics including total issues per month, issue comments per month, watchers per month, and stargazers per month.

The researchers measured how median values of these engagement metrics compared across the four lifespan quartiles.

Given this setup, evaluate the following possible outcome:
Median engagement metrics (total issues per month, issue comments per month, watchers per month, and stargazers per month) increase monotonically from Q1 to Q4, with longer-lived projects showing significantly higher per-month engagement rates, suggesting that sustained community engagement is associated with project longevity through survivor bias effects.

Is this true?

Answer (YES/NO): NO